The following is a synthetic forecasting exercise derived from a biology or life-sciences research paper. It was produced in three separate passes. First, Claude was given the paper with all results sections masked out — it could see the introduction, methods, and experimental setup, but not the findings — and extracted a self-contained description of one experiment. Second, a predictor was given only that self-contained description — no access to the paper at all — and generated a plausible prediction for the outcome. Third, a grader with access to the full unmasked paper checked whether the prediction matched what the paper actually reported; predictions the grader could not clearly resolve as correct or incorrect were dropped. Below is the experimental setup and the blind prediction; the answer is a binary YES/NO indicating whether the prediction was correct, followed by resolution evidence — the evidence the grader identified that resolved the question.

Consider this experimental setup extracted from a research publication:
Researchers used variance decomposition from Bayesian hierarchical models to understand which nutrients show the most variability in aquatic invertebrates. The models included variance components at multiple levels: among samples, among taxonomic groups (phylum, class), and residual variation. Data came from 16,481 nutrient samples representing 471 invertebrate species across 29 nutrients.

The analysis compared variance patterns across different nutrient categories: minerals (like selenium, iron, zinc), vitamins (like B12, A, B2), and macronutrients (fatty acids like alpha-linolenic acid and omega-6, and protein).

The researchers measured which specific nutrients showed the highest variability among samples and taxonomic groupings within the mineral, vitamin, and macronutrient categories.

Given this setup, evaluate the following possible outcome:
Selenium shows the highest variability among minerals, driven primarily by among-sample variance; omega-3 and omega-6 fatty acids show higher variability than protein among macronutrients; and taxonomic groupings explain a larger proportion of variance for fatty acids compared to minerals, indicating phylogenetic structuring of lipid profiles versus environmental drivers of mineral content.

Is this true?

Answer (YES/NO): NO